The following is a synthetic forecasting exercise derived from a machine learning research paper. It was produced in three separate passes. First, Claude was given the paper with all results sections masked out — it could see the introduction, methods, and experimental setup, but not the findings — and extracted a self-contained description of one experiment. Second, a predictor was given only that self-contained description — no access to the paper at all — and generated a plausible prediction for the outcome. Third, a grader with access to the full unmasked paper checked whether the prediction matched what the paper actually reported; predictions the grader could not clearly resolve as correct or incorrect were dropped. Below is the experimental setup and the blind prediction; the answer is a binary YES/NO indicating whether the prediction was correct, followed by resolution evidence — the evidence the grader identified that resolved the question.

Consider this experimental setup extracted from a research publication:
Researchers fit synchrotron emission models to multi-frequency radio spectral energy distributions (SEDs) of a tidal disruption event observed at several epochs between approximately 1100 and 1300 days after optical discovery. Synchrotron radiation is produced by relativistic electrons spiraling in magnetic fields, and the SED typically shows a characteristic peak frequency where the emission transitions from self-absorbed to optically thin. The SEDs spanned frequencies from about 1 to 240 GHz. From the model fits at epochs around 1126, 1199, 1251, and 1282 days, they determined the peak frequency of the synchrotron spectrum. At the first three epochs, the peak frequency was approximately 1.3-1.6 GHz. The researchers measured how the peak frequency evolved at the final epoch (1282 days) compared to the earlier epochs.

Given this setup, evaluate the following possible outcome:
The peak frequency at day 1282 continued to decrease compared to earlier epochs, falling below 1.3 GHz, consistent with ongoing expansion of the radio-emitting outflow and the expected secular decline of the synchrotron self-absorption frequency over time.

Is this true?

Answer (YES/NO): NO